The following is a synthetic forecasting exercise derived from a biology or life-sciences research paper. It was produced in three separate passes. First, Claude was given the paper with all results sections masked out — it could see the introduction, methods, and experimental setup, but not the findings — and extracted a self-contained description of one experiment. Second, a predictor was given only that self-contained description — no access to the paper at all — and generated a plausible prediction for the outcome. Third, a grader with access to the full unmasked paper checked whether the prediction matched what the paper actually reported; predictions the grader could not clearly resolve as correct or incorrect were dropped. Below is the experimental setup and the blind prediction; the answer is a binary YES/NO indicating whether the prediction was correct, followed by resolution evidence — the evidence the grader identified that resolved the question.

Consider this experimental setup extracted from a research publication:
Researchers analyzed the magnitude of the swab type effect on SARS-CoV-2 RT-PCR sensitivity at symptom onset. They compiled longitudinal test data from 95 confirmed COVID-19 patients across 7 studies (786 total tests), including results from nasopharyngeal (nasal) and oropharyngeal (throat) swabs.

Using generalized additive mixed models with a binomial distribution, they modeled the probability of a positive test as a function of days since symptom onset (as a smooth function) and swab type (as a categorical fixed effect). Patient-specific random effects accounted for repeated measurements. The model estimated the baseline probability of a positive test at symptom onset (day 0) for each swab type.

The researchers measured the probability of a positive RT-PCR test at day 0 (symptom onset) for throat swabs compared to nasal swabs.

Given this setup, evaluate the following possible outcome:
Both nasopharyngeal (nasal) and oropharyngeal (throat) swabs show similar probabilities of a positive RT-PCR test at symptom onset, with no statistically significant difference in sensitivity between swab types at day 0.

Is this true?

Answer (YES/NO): NO